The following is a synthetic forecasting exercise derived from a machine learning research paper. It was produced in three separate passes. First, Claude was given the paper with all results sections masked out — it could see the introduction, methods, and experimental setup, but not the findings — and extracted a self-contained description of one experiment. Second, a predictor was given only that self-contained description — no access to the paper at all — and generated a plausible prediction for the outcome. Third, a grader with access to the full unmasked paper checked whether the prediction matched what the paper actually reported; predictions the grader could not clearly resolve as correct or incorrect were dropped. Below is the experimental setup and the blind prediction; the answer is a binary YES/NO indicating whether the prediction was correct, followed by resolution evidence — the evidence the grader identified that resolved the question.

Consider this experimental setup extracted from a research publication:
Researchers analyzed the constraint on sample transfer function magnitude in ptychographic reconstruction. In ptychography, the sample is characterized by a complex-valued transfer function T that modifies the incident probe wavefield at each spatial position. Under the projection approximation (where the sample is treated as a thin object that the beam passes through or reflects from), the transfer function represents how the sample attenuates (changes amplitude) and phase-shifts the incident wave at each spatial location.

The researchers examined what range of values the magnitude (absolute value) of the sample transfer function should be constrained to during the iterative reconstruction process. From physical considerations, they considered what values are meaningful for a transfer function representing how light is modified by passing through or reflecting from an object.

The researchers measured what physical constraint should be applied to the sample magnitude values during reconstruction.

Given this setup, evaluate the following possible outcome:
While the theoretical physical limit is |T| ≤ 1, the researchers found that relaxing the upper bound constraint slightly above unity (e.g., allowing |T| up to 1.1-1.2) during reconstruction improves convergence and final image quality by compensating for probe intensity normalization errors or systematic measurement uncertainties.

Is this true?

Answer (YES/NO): NO